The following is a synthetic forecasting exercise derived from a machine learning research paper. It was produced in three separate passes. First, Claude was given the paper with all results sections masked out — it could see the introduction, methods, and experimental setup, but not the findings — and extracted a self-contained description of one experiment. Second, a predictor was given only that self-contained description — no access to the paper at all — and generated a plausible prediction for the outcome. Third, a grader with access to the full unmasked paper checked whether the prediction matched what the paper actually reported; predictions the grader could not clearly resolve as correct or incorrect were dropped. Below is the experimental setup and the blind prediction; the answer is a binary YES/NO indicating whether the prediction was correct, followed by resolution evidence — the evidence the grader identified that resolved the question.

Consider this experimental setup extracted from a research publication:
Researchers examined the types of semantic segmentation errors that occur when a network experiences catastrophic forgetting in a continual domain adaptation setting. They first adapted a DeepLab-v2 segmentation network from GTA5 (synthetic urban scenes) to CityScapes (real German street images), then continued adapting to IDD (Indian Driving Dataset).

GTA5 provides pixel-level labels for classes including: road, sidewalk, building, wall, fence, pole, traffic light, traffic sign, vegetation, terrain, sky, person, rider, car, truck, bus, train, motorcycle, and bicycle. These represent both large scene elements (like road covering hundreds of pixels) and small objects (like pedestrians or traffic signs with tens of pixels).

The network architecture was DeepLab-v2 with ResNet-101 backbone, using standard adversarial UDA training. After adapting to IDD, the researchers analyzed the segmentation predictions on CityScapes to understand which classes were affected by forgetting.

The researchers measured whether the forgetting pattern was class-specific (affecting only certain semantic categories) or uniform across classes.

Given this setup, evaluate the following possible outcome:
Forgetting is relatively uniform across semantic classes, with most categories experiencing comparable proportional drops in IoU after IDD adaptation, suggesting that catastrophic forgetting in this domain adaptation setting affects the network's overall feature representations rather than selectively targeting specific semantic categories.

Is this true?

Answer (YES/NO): NO